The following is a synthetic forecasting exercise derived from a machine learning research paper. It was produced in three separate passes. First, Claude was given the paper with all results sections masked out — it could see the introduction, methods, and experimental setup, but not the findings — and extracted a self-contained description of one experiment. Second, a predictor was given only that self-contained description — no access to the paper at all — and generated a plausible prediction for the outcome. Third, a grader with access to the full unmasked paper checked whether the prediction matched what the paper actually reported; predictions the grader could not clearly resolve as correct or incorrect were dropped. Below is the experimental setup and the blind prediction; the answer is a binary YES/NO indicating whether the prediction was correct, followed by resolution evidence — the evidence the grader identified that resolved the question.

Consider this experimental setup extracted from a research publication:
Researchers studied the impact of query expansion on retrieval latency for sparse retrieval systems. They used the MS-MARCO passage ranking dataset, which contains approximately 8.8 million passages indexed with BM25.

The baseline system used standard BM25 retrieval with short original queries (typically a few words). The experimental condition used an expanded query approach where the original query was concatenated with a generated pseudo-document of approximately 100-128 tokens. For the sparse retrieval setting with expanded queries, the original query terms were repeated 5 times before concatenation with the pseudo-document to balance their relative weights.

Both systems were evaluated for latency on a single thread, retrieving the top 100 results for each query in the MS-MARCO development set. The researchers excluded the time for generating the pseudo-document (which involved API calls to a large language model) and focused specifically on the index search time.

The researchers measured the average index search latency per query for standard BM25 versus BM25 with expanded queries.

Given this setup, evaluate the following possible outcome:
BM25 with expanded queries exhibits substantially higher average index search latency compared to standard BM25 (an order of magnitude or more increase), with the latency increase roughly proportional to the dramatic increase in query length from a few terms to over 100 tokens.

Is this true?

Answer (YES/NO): NO